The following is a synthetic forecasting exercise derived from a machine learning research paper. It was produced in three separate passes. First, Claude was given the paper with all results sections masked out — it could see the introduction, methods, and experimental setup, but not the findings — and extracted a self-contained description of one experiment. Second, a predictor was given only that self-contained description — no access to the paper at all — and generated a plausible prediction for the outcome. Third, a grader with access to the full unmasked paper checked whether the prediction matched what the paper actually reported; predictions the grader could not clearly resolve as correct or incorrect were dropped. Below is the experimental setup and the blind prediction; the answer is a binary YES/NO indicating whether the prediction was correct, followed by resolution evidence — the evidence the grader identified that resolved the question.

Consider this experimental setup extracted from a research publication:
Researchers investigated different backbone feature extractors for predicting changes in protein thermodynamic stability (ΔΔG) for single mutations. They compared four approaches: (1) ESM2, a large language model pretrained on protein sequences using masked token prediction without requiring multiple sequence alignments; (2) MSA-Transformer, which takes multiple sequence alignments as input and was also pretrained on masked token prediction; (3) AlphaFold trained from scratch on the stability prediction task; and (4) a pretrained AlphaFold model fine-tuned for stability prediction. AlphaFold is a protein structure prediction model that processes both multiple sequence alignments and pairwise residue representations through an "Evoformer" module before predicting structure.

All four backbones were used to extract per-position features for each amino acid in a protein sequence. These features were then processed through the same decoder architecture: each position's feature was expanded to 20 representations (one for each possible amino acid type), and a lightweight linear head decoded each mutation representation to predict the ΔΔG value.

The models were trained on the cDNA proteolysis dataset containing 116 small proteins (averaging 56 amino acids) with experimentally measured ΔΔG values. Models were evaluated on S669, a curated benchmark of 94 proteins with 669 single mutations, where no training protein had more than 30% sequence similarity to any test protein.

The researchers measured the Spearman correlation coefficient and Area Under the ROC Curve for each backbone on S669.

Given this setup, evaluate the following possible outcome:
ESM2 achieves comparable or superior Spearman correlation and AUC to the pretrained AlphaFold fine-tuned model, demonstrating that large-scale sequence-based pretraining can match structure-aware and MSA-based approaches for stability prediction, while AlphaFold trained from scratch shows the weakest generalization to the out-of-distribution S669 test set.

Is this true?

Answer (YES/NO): NO